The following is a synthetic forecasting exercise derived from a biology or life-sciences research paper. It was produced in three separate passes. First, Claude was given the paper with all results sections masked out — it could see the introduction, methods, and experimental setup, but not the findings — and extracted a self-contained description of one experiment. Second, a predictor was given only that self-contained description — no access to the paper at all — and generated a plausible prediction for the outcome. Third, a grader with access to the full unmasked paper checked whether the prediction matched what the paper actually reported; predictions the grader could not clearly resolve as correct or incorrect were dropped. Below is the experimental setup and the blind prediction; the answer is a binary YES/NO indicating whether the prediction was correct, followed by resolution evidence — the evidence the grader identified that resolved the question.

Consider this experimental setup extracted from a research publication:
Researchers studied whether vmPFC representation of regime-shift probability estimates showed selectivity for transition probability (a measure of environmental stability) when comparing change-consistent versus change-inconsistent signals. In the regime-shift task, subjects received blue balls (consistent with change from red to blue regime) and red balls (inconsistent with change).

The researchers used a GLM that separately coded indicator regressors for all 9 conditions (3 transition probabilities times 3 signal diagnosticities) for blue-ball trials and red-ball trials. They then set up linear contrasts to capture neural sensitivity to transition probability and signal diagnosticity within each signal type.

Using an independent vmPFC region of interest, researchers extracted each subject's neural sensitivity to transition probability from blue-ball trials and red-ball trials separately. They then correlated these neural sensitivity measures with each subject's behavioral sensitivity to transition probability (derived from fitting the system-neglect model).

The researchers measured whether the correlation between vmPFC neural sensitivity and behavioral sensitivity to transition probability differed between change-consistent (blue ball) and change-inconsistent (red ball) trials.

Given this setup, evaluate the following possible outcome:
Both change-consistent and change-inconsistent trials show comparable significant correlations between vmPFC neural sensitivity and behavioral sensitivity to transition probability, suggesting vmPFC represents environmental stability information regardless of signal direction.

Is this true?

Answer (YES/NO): YES